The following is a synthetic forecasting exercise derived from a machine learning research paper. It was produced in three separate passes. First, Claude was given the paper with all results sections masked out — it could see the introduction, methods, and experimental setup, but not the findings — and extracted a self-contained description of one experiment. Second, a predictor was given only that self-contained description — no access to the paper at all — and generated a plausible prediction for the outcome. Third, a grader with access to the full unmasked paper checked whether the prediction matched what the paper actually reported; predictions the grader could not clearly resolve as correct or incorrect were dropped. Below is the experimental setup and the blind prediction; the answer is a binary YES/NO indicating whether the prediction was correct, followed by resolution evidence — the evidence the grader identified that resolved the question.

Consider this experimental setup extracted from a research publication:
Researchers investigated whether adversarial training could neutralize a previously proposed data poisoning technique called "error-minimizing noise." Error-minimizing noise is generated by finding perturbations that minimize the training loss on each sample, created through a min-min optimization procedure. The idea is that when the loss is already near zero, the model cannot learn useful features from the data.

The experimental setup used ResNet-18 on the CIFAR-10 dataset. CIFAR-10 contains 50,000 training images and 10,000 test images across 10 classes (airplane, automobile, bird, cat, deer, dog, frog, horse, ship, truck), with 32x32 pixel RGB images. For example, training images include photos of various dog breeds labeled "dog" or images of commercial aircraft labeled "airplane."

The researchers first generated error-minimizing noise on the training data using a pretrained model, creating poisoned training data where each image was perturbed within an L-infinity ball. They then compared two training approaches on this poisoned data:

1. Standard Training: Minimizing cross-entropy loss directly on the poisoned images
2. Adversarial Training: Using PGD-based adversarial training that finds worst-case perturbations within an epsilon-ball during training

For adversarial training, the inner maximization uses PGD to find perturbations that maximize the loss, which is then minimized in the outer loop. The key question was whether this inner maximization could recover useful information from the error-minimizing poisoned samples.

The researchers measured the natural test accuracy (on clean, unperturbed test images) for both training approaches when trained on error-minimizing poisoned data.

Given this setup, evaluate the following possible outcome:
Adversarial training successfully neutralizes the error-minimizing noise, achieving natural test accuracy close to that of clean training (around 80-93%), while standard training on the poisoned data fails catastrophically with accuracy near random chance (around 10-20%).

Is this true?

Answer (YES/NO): NO